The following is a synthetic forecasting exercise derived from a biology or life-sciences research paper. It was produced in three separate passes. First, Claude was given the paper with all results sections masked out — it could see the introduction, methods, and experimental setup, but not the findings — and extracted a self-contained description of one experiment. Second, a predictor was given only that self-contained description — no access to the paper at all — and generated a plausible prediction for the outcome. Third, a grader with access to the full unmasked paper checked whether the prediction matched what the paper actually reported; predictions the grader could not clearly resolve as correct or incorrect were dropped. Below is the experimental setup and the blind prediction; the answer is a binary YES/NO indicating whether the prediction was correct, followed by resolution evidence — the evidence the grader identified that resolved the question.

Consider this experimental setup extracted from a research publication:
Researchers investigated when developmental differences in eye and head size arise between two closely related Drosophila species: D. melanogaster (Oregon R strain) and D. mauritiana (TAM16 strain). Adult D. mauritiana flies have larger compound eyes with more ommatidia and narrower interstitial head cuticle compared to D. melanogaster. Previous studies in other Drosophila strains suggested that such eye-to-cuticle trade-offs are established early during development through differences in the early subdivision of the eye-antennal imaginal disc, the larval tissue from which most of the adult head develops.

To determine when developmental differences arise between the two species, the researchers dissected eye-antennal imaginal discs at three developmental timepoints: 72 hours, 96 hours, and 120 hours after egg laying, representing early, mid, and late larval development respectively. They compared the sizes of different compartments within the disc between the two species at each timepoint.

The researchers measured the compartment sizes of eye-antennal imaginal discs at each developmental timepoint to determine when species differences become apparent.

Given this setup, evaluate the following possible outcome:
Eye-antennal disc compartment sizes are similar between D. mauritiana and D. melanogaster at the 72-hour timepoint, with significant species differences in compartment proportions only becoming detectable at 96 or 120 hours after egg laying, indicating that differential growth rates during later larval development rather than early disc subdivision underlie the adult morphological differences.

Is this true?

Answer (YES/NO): YES